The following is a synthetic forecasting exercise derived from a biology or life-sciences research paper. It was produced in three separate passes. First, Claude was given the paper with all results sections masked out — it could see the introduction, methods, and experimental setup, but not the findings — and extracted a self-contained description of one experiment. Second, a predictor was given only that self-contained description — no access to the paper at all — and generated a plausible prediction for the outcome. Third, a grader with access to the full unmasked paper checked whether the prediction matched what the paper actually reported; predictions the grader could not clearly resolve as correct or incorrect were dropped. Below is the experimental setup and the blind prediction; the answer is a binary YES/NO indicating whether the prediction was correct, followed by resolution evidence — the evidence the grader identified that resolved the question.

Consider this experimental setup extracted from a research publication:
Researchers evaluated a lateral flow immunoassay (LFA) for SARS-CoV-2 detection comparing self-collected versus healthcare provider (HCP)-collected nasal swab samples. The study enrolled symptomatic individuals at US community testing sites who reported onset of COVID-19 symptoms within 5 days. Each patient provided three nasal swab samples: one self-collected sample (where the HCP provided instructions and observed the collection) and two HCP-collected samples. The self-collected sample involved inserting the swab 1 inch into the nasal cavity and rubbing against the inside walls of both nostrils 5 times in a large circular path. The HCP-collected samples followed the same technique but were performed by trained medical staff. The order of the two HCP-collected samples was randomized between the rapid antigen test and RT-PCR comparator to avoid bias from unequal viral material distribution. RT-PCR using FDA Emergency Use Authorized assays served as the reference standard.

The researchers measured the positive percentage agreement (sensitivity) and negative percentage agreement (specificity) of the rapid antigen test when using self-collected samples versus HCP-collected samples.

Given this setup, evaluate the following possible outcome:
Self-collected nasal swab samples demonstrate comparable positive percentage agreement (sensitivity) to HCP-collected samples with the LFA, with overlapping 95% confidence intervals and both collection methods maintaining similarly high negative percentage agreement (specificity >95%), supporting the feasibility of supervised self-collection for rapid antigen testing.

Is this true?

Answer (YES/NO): NO